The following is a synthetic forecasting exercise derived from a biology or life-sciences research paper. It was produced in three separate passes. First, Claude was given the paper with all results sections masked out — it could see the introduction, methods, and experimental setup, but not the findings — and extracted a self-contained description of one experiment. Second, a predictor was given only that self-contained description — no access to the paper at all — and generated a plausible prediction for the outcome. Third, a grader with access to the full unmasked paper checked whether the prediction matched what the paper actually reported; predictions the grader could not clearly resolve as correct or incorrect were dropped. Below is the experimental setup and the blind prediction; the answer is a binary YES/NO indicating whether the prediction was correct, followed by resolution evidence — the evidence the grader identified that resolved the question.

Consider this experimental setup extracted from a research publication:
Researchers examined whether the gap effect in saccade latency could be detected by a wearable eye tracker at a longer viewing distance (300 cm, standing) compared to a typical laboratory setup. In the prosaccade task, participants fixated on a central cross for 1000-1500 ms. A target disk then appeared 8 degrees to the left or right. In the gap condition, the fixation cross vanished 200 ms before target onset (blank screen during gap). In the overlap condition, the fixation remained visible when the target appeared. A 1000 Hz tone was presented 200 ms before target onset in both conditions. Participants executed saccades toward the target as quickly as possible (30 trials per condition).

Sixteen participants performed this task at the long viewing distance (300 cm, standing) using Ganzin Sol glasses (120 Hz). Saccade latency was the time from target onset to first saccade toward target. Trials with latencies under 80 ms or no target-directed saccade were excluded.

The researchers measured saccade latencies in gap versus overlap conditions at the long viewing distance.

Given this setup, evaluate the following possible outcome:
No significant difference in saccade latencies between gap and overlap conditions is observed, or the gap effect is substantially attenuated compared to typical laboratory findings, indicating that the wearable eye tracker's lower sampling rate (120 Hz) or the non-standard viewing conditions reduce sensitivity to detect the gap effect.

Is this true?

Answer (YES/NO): NO